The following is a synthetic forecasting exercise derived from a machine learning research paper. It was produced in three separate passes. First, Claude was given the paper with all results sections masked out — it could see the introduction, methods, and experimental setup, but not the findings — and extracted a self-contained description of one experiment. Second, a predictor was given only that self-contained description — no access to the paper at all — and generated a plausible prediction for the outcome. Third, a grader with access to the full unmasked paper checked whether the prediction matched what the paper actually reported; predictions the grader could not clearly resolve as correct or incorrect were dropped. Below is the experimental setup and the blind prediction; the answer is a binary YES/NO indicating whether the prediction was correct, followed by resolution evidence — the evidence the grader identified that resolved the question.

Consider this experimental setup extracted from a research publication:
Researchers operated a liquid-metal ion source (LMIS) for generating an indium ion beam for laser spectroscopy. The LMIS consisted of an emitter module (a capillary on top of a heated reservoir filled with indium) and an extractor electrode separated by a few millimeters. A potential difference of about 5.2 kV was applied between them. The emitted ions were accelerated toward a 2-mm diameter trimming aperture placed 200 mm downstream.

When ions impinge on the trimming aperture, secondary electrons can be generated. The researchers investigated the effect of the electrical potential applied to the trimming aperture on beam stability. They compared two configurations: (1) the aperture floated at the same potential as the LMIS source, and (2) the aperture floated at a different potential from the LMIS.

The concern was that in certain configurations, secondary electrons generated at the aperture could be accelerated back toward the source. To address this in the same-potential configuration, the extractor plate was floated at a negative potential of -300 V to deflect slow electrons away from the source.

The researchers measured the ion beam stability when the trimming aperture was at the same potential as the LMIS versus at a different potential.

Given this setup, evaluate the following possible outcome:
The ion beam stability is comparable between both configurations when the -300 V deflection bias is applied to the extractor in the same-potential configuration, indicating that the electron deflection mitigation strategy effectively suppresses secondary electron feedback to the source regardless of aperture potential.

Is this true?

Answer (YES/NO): NO